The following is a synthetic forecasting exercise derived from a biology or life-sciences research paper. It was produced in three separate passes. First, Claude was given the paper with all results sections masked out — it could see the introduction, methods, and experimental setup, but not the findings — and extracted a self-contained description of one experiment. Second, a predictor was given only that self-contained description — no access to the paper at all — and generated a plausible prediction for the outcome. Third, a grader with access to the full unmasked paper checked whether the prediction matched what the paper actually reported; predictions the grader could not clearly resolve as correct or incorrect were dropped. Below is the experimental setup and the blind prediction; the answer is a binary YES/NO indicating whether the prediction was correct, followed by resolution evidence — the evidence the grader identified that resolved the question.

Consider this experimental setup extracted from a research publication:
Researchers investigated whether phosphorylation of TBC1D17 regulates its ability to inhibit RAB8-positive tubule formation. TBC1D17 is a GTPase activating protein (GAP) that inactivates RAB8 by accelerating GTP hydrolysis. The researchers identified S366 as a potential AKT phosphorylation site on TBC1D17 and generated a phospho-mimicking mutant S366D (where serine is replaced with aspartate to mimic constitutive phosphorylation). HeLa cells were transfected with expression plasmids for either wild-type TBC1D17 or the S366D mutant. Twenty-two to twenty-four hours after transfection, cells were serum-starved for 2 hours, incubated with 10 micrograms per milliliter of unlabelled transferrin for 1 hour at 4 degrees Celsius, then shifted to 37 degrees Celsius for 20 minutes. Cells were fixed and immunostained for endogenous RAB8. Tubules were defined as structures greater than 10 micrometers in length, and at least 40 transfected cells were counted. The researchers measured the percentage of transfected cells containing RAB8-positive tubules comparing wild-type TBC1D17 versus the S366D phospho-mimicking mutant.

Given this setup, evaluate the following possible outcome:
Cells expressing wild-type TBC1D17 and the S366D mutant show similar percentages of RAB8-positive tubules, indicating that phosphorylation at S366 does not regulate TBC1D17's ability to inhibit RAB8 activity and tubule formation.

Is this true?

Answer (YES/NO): NO